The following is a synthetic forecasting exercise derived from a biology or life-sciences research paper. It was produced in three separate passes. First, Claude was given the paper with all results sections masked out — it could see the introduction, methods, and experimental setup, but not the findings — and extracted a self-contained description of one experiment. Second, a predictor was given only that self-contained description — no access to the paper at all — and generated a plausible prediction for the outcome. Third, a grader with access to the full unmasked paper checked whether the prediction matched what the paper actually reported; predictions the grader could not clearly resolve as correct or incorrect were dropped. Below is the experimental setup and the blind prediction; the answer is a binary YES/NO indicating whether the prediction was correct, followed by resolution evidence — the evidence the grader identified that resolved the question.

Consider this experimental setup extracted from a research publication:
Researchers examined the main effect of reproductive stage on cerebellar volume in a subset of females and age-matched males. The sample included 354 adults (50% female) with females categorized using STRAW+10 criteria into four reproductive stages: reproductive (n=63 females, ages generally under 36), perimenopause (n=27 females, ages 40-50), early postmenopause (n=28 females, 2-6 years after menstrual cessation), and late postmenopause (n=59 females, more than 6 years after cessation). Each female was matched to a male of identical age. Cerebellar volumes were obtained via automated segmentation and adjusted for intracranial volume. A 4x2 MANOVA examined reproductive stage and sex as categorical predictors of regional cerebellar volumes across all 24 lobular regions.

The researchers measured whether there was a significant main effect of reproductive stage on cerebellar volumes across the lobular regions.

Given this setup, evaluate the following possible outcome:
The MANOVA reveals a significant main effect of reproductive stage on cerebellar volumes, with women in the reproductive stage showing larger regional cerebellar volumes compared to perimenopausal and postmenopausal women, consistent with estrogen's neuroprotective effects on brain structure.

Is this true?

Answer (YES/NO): NO